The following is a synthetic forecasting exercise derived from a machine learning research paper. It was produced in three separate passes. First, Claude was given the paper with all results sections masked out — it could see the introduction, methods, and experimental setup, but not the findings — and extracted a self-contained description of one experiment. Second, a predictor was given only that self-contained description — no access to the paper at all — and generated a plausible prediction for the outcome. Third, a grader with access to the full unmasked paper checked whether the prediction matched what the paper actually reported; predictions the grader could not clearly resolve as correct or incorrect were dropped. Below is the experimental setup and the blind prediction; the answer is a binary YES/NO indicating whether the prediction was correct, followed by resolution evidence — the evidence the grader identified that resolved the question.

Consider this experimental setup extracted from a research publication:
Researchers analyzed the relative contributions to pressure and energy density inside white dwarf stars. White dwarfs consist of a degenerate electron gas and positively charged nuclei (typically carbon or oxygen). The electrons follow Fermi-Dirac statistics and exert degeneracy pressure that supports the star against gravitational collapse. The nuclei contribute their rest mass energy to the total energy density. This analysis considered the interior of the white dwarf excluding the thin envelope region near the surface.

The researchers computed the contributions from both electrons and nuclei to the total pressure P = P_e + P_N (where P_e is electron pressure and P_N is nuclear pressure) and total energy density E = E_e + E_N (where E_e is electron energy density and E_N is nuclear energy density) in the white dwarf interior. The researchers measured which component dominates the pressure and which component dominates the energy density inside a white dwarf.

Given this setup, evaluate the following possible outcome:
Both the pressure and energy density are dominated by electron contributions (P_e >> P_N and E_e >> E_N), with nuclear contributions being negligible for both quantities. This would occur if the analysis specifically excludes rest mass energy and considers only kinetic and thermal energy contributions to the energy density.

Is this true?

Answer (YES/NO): NO